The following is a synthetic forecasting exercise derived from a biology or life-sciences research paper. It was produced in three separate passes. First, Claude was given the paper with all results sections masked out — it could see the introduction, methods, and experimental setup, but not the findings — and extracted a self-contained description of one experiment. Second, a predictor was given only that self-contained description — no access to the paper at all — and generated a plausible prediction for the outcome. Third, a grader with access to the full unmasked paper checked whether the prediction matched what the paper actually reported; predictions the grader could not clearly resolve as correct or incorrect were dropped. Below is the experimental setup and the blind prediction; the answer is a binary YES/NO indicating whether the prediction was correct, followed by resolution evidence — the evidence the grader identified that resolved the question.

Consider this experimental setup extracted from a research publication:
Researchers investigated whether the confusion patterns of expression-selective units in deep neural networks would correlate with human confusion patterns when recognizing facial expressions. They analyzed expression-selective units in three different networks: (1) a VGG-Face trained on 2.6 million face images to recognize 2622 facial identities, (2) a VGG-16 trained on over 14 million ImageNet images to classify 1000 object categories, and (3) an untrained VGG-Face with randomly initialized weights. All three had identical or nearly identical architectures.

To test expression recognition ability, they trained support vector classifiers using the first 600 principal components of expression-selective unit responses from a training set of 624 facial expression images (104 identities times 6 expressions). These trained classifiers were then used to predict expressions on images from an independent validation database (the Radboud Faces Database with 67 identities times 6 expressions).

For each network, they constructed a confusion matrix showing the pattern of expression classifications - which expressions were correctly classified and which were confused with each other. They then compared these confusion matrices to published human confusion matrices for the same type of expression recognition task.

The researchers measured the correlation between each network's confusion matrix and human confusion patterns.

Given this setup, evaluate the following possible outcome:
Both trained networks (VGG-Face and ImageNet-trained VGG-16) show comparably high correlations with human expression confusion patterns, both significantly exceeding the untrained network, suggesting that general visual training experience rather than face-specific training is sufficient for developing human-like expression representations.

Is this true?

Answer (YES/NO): NO